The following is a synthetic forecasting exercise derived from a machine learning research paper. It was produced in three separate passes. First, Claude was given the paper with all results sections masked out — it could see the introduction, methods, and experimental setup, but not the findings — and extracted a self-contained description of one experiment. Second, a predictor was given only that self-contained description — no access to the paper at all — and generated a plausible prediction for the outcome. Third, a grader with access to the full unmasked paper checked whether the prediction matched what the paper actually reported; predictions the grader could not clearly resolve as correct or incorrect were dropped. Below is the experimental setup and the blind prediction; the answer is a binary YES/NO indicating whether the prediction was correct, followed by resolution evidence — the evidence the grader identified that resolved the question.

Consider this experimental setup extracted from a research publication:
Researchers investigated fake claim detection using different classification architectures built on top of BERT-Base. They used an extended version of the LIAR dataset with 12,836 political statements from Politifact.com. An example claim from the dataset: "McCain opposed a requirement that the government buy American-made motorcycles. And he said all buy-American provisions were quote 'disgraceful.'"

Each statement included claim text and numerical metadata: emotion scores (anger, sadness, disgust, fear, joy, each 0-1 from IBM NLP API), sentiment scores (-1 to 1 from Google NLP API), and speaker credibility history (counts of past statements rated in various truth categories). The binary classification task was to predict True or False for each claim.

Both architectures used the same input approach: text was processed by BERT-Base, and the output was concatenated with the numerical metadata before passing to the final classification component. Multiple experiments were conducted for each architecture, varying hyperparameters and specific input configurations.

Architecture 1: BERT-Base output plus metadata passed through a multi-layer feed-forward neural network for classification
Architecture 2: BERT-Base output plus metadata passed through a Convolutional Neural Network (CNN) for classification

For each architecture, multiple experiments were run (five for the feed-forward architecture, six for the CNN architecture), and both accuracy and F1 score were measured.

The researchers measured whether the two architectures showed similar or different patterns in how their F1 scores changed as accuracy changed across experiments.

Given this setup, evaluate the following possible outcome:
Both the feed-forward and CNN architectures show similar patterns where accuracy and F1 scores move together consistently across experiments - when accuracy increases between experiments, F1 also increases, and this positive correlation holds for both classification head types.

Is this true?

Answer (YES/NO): NO